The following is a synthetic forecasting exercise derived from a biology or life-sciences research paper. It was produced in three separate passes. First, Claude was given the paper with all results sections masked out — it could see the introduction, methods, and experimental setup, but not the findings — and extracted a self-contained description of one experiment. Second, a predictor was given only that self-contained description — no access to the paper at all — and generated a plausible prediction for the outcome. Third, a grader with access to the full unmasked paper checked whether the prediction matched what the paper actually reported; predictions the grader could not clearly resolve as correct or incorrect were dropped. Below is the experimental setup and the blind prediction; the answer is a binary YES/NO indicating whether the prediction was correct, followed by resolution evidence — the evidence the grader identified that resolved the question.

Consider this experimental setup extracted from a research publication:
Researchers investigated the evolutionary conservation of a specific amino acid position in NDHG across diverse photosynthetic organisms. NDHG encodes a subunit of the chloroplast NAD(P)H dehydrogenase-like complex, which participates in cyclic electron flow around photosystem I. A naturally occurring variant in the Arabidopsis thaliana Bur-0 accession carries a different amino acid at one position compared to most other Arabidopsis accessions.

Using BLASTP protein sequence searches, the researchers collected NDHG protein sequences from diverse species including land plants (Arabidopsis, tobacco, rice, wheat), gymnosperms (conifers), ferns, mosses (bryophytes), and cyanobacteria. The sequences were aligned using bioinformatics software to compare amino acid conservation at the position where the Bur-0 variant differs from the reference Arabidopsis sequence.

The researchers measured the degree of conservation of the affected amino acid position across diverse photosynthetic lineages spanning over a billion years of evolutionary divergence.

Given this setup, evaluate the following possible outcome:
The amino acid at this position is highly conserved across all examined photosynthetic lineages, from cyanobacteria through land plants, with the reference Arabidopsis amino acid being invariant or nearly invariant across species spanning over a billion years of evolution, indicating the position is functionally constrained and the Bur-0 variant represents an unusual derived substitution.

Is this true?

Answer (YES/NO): YES